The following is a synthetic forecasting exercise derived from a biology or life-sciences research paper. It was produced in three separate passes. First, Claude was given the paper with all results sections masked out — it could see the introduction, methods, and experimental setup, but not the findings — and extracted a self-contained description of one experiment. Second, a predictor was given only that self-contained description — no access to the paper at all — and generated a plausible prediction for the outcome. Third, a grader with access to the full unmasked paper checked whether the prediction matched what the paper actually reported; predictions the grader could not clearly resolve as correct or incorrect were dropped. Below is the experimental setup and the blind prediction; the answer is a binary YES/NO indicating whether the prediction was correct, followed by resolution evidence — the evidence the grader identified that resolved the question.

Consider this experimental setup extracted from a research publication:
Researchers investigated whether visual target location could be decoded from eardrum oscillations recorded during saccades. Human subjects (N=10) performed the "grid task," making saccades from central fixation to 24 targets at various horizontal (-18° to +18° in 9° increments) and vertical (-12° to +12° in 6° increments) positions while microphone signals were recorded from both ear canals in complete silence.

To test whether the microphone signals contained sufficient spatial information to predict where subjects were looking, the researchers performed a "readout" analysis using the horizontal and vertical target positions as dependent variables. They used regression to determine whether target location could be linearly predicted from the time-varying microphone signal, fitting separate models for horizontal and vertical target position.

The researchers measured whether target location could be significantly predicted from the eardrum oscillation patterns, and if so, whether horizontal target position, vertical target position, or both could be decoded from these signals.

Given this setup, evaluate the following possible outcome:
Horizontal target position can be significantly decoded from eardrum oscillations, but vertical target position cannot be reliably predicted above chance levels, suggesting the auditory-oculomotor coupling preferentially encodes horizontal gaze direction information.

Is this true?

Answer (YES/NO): NO